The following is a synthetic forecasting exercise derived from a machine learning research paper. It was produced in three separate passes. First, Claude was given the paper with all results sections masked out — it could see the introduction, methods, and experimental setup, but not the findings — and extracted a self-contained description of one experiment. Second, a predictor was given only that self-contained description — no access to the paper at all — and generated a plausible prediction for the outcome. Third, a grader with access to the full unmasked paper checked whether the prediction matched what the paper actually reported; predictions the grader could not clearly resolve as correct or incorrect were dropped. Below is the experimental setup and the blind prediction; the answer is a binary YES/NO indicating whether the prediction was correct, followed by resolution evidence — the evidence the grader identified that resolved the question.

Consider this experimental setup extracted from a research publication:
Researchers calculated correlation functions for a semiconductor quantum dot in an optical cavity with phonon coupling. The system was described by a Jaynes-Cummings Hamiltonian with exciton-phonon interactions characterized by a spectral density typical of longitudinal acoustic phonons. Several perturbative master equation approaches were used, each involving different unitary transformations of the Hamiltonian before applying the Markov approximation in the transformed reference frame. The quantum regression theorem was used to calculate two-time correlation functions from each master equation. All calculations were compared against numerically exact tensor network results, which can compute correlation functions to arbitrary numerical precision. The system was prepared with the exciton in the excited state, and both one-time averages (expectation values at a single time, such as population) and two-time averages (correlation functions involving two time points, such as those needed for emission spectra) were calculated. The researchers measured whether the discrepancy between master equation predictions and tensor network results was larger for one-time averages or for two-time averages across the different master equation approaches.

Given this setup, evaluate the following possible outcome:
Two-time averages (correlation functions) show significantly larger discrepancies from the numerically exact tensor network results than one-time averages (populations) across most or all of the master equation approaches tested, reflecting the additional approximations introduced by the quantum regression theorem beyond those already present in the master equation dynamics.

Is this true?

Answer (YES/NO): YES